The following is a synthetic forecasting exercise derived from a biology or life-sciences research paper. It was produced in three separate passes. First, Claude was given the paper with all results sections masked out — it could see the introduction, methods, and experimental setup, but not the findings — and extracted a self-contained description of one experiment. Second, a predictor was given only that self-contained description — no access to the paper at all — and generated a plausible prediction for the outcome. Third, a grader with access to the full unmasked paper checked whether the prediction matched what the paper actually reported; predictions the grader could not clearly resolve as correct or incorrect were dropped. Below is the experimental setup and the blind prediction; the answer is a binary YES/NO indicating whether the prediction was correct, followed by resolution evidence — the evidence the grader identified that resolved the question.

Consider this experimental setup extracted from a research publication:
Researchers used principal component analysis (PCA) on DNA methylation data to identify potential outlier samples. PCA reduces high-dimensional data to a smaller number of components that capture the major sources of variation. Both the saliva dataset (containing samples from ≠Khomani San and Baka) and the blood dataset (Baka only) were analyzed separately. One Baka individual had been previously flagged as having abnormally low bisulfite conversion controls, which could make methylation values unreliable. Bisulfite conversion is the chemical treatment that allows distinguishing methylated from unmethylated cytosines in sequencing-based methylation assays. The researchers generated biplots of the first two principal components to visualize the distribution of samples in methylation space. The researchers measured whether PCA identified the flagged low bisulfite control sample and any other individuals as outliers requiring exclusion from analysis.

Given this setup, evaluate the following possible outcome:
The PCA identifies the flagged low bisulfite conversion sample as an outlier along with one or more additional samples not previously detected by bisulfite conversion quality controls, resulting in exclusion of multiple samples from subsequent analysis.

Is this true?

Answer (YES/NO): YES